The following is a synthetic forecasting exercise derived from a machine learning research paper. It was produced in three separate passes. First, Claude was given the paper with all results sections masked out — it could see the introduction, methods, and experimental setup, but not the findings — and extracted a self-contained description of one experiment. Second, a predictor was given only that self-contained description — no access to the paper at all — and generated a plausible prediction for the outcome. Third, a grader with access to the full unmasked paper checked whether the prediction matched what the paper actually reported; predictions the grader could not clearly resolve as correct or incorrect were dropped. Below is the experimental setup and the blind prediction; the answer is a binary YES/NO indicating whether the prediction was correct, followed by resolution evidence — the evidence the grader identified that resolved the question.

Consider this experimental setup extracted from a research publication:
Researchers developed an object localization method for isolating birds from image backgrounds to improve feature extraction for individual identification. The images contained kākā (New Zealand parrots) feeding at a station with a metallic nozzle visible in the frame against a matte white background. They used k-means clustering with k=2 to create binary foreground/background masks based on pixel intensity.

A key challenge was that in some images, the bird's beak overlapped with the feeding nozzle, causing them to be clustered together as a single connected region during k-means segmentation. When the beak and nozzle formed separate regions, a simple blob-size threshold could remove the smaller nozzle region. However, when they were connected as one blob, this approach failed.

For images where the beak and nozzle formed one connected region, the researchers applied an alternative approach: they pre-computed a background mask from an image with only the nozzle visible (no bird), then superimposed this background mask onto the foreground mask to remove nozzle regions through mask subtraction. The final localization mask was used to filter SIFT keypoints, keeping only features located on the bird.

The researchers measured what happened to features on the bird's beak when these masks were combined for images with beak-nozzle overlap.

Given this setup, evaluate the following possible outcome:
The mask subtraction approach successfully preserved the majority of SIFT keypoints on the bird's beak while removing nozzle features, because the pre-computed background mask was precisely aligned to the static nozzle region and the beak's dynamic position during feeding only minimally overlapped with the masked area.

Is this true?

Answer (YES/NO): NO